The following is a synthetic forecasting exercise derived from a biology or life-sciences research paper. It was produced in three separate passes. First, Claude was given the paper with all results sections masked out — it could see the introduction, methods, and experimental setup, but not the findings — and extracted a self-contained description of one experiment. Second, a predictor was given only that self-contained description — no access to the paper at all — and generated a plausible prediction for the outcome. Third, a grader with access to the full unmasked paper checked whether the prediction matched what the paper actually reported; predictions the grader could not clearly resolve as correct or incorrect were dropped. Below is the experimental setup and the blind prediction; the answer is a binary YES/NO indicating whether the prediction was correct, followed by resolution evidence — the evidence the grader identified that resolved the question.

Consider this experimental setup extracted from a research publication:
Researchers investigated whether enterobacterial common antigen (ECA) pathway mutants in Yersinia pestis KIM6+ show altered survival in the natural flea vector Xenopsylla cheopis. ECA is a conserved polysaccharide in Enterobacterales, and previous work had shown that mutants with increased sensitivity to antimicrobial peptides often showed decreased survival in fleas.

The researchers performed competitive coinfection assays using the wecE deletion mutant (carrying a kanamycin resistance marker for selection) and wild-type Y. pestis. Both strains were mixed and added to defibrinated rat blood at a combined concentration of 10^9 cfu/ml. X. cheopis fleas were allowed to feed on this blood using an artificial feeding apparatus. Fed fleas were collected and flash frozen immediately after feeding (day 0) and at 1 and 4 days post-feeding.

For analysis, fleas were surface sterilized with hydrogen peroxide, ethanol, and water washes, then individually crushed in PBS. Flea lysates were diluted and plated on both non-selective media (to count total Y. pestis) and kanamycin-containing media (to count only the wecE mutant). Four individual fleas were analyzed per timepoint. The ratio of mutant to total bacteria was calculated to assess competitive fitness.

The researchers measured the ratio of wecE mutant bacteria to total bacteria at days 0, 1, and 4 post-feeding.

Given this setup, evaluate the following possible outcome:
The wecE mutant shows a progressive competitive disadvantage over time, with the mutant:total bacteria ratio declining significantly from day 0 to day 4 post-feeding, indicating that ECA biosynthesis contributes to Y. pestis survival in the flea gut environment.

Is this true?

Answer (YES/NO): NO